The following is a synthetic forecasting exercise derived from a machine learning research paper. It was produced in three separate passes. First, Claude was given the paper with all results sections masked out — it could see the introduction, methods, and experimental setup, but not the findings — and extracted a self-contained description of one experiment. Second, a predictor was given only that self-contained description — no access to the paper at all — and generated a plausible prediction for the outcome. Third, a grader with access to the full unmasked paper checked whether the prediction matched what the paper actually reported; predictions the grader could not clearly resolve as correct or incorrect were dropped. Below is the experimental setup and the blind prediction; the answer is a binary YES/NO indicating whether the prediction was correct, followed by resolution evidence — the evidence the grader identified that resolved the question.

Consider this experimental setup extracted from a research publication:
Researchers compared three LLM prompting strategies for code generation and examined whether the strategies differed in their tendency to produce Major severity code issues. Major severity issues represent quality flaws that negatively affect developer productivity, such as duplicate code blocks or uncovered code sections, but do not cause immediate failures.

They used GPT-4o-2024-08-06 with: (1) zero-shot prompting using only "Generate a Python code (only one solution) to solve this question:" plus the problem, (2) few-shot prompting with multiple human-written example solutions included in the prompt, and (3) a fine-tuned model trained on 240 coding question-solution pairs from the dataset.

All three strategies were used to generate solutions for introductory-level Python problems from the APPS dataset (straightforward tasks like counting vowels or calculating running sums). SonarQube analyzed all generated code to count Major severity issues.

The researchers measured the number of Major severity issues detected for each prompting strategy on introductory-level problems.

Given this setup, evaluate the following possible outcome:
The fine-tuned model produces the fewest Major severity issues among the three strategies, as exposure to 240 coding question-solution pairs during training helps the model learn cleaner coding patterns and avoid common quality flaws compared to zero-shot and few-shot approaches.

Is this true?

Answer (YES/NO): YES